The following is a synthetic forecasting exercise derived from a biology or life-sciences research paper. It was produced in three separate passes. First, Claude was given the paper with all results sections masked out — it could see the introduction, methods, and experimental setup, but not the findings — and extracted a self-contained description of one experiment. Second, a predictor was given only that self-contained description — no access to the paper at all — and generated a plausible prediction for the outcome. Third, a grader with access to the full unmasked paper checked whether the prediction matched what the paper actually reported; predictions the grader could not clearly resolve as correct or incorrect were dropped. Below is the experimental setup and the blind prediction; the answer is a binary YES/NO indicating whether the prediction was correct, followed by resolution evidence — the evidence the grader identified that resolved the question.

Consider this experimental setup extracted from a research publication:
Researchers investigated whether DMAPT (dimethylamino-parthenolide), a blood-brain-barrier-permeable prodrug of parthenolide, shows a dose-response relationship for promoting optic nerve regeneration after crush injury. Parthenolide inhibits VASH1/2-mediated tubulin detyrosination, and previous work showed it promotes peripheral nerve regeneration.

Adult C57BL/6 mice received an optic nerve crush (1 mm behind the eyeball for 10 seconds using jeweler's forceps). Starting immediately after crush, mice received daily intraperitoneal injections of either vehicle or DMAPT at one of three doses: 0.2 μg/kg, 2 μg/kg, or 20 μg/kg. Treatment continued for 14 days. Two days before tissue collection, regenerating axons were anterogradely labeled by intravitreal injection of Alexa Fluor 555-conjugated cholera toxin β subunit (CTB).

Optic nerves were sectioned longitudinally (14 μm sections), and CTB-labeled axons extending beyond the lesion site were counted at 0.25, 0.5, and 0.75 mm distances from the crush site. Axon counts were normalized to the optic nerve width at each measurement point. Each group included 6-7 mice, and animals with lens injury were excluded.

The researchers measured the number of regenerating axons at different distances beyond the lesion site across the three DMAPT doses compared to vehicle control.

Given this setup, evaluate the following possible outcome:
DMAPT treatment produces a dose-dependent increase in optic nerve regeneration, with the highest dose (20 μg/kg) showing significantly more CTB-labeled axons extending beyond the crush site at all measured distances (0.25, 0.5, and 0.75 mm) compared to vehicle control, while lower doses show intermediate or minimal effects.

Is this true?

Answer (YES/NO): NO